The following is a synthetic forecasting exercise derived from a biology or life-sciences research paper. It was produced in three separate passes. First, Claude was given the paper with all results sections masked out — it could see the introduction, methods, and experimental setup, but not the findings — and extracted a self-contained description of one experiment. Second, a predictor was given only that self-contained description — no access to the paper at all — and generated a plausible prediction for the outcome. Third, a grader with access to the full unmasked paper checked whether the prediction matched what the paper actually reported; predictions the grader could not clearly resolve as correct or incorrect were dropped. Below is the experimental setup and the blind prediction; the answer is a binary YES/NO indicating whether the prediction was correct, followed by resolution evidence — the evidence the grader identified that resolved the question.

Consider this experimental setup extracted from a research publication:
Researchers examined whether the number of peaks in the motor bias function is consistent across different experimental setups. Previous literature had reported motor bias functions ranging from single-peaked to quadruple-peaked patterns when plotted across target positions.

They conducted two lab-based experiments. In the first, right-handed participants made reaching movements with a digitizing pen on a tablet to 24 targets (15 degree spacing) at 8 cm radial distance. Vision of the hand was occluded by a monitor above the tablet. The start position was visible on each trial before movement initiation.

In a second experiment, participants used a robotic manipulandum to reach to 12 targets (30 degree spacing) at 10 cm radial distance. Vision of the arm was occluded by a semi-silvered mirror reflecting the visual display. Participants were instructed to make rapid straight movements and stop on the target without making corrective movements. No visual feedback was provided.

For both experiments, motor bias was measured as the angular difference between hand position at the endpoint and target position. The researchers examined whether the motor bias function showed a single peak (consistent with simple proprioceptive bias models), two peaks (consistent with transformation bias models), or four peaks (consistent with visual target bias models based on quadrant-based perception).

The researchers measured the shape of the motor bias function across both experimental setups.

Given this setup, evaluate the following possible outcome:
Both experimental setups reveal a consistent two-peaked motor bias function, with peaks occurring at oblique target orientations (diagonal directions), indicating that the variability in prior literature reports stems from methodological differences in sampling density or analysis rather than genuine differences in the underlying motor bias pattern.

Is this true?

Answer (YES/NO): NO